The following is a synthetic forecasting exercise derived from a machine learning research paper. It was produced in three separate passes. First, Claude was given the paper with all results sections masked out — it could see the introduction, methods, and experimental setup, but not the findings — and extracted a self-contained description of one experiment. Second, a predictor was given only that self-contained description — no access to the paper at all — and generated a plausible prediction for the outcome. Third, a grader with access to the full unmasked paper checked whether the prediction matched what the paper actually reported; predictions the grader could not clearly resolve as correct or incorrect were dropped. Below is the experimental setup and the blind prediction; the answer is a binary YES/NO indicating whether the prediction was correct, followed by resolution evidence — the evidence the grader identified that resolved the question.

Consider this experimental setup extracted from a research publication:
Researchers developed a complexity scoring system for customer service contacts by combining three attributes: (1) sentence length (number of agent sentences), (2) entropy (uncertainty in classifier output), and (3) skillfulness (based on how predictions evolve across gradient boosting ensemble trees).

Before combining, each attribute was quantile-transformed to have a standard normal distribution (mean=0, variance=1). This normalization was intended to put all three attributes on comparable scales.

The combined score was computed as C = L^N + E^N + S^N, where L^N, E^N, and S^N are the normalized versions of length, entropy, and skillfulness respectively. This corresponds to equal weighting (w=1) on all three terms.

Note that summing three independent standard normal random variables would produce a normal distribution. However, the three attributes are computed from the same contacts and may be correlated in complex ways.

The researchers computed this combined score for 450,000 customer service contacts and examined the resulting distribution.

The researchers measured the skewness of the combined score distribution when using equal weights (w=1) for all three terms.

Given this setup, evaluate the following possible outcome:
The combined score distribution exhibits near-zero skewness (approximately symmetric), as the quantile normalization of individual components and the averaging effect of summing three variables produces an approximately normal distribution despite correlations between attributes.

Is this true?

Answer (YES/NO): NO